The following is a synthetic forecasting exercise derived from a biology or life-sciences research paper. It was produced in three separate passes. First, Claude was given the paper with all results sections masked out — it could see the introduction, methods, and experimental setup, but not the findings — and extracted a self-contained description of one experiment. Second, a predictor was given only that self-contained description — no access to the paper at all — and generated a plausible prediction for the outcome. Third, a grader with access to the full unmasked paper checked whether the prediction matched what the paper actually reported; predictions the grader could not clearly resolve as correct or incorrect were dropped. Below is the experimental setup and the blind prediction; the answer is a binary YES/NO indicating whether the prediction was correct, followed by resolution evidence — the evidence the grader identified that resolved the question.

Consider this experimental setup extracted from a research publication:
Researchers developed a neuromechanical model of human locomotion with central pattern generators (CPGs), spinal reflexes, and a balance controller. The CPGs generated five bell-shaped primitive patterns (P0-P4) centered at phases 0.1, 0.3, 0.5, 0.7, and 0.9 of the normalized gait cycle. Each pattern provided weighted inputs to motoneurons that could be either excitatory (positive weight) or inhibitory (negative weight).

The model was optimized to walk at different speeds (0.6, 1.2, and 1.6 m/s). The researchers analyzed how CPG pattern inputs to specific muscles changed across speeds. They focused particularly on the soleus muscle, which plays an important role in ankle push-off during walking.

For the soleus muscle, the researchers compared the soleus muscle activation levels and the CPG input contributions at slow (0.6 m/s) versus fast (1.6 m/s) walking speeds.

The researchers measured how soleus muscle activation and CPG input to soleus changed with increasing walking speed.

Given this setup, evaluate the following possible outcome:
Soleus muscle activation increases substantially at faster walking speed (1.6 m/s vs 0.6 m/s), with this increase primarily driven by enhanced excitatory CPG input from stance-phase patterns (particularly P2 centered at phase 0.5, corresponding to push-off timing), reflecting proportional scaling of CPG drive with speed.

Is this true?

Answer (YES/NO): NO